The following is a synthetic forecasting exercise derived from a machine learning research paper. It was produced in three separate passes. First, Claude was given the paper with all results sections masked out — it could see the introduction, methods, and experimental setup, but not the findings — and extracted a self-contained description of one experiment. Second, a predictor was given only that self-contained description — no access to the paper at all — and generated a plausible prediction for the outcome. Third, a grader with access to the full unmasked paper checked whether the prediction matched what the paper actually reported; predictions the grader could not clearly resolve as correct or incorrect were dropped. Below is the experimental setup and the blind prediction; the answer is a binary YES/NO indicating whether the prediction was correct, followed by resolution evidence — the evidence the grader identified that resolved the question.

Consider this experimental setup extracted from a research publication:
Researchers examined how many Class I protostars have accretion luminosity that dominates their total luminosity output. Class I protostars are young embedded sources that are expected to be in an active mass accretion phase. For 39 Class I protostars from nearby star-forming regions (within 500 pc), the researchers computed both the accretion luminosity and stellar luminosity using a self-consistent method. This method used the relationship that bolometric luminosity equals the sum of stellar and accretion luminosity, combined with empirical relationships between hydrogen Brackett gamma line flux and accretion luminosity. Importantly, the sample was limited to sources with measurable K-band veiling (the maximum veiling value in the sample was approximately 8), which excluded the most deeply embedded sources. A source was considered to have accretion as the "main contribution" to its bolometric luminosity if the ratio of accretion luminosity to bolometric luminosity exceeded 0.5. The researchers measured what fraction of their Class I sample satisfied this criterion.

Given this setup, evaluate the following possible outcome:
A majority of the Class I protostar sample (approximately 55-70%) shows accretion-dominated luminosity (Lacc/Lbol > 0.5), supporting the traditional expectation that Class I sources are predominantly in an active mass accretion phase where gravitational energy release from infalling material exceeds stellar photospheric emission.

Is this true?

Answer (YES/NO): NO